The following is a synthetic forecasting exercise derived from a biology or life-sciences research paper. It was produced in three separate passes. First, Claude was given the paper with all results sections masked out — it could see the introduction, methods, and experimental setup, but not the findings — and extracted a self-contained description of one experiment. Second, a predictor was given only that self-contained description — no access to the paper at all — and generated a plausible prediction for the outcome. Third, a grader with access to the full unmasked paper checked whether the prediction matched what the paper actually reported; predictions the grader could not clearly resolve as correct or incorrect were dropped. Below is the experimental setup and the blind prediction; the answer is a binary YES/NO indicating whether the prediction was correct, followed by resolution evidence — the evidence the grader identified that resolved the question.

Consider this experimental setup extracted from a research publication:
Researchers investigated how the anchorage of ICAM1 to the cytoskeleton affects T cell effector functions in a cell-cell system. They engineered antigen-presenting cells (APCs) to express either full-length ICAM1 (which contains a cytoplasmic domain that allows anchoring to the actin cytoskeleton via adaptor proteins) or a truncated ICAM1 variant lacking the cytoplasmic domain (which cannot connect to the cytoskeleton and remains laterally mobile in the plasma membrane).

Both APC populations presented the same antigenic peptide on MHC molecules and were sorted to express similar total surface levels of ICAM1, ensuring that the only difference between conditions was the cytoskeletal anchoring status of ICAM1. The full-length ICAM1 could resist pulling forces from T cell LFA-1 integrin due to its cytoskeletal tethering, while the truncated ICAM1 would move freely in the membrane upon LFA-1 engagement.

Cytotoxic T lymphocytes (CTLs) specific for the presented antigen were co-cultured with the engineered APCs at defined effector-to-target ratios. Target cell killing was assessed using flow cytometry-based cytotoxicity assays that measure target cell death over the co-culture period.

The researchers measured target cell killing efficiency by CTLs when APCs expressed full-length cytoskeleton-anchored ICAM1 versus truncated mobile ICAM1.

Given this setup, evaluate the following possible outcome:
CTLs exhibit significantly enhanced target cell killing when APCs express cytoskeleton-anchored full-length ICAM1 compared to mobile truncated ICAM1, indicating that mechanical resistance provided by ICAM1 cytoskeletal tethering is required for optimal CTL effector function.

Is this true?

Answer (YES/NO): YES